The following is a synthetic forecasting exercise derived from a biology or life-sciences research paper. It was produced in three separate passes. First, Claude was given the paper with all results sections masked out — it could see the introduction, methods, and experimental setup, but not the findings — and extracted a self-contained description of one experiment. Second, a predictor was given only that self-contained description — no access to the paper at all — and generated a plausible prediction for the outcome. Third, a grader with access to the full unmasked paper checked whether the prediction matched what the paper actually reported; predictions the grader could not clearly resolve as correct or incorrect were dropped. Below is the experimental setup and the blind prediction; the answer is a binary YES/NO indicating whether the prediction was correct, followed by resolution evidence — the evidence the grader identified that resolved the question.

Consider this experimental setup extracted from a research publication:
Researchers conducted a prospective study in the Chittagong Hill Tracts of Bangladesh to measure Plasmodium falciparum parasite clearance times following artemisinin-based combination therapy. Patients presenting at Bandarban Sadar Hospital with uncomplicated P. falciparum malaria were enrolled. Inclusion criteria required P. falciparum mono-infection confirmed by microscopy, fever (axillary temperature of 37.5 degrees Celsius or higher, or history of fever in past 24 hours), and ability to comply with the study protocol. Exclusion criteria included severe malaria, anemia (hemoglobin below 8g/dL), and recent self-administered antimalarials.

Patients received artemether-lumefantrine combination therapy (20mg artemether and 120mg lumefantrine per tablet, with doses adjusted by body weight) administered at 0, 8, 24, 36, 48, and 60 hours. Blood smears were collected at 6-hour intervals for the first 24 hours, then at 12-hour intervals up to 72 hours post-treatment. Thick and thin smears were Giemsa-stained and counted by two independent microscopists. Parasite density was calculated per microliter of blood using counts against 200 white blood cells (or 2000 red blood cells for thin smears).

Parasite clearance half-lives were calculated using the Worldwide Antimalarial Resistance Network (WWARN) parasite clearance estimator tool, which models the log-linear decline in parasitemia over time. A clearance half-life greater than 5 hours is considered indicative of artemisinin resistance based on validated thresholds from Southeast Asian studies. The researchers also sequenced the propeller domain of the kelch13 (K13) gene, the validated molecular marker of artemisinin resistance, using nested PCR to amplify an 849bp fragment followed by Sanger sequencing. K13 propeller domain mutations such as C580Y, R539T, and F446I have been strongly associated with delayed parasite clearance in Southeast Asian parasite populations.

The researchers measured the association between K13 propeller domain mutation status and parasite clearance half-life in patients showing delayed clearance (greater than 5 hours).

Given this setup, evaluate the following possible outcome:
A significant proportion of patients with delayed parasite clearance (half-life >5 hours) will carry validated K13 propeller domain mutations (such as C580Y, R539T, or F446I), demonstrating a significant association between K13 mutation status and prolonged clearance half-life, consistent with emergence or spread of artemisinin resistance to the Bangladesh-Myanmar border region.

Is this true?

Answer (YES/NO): NO